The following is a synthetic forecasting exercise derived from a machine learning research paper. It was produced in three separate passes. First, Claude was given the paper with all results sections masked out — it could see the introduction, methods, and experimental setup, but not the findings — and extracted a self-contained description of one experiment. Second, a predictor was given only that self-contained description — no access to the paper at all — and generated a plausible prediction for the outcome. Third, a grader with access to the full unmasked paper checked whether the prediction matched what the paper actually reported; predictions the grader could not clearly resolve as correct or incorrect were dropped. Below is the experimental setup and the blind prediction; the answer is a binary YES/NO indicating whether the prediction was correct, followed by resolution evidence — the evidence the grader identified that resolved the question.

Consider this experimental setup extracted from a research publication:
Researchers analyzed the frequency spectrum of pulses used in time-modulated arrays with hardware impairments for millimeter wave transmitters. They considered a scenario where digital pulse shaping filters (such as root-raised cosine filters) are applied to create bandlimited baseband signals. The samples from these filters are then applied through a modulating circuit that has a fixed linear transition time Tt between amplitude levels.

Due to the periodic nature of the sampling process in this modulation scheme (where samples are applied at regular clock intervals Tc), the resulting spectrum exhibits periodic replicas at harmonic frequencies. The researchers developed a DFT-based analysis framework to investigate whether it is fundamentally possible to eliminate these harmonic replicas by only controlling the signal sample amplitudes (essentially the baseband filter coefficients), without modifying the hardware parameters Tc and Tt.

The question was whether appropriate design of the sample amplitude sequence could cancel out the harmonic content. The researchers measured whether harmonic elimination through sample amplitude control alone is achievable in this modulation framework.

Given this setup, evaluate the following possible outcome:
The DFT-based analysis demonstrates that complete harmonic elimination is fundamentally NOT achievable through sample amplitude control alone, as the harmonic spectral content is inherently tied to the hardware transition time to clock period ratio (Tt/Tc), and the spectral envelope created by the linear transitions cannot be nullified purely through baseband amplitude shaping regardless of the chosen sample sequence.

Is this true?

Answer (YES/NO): YES